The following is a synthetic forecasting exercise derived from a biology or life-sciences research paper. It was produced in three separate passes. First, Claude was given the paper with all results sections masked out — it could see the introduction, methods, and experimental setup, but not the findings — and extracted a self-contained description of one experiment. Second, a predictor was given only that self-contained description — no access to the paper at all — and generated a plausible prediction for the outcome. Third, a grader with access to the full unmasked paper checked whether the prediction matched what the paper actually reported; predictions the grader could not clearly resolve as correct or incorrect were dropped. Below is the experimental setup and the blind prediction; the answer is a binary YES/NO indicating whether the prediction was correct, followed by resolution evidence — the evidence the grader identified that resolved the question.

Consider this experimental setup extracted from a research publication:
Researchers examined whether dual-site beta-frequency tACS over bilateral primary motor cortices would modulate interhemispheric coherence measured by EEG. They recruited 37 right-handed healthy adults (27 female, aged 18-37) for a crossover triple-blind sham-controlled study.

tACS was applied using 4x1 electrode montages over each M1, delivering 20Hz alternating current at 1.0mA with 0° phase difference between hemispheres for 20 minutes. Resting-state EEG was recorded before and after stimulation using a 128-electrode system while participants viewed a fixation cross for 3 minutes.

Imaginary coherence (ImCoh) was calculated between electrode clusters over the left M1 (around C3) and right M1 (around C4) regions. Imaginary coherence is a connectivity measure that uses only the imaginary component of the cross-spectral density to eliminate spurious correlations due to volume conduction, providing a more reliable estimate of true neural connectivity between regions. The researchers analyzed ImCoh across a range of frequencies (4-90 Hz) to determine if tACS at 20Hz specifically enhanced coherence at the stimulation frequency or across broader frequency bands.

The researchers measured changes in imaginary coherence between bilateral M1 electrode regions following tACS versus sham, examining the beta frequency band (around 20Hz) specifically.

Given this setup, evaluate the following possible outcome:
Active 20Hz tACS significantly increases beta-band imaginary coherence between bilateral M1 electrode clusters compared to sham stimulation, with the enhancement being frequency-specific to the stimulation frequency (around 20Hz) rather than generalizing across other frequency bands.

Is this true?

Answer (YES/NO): NO